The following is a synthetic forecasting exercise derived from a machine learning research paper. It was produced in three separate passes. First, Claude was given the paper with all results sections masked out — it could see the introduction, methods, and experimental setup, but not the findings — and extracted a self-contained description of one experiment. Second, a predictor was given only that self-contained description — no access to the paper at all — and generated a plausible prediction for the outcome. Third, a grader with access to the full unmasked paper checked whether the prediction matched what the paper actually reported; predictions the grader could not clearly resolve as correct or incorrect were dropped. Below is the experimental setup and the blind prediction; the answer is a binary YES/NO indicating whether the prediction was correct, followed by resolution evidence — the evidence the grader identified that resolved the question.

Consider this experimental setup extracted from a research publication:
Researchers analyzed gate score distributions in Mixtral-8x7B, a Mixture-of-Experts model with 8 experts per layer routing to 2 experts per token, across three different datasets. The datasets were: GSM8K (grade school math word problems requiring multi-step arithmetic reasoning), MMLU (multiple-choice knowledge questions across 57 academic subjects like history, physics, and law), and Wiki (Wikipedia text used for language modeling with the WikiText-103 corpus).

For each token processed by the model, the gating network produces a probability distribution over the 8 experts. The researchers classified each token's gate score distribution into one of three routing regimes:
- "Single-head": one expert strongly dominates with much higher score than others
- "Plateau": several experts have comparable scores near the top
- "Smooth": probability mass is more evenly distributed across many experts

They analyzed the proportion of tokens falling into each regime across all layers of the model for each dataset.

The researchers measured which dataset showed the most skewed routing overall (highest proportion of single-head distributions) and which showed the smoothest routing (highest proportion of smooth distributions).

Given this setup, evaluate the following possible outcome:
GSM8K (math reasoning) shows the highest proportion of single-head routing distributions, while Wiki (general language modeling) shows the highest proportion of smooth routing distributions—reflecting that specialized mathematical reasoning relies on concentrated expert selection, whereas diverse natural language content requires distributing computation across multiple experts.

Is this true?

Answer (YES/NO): NO